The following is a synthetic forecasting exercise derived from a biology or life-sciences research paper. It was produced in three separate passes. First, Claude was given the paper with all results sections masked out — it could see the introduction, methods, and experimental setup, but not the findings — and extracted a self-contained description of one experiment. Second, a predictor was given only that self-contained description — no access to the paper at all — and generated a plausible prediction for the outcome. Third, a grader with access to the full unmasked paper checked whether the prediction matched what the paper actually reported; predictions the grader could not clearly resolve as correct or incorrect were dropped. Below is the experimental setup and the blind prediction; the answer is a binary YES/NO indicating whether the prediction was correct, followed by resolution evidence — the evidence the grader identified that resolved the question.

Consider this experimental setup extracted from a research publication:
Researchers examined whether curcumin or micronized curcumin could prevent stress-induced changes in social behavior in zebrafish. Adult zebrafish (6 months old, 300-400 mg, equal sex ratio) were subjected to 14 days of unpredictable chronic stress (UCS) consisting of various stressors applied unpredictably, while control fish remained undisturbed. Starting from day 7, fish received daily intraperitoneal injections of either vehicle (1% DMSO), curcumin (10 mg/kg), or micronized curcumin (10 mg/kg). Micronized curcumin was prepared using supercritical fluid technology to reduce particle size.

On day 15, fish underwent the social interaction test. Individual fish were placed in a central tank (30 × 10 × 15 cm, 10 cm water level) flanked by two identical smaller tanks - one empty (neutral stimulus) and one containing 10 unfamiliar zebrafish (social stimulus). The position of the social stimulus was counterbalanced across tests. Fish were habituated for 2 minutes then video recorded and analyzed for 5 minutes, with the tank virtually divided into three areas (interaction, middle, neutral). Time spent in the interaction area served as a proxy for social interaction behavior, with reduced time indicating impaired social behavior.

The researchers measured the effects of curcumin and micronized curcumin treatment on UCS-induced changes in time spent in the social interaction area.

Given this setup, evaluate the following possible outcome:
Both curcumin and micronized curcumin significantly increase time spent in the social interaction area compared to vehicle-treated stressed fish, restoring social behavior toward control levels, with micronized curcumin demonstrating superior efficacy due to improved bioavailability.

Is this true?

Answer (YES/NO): NO